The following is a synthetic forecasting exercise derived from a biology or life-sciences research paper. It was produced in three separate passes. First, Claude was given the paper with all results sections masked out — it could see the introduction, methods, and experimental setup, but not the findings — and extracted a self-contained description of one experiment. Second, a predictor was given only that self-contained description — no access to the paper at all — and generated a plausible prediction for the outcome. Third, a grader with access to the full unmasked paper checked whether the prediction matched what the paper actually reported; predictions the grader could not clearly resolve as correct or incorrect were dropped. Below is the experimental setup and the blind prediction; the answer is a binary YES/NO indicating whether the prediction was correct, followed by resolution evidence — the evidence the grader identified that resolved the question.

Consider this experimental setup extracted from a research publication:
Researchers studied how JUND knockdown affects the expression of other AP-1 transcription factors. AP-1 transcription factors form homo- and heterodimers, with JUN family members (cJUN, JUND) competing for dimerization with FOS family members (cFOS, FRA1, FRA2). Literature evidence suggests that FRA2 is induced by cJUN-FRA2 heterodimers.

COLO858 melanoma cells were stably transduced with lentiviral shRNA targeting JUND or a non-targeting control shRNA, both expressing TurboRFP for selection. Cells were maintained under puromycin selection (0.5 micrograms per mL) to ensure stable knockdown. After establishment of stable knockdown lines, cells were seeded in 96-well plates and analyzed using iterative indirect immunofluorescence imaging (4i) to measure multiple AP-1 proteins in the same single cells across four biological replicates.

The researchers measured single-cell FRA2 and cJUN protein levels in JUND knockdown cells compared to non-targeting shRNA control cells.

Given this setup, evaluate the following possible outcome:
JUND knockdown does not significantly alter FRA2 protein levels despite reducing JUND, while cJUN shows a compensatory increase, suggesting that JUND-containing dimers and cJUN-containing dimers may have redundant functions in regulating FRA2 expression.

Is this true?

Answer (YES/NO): NO